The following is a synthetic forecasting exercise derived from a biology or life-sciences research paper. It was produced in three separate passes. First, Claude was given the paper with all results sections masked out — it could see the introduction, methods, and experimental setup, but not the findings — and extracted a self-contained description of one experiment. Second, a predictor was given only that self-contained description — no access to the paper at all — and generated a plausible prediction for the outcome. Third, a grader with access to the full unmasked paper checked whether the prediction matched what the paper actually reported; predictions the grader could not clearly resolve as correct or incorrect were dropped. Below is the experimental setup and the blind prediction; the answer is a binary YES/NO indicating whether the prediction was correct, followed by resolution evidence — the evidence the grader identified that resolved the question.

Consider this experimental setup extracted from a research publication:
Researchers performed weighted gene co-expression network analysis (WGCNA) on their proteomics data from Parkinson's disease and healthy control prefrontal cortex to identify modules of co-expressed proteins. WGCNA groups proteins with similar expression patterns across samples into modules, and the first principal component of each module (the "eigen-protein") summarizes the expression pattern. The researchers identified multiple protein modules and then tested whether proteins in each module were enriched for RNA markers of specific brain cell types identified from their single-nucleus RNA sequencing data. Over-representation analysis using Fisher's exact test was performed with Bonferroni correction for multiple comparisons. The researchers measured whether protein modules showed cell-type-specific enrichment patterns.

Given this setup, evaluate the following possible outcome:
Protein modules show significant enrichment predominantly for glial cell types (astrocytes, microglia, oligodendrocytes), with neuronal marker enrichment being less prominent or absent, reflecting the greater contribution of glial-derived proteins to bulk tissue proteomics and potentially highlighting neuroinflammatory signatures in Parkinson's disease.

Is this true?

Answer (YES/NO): NO